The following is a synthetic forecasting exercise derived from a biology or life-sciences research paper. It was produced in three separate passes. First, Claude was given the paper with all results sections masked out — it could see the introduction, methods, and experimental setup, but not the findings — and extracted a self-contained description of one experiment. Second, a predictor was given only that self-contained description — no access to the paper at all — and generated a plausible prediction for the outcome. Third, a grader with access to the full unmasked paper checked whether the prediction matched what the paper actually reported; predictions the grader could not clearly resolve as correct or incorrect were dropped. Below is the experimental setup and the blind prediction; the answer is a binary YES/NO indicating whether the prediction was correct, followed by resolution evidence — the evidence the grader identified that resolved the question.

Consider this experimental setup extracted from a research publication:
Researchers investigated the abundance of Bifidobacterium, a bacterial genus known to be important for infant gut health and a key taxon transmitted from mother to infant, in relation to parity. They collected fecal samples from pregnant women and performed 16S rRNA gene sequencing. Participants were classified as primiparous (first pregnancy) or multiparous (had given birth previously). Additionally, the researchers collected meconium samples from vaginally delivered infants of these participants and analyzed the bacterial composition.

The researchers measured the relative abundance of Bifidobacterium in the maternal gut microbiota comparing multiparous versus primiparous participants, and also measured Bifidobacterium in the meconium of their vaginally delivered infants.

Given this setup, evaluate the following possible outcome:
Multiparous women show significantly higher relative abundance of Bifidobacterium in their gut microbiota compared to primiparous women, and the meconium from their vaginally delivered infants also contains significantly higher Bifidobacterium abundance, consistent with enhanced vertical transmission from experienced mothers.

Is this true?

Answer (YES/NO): NO